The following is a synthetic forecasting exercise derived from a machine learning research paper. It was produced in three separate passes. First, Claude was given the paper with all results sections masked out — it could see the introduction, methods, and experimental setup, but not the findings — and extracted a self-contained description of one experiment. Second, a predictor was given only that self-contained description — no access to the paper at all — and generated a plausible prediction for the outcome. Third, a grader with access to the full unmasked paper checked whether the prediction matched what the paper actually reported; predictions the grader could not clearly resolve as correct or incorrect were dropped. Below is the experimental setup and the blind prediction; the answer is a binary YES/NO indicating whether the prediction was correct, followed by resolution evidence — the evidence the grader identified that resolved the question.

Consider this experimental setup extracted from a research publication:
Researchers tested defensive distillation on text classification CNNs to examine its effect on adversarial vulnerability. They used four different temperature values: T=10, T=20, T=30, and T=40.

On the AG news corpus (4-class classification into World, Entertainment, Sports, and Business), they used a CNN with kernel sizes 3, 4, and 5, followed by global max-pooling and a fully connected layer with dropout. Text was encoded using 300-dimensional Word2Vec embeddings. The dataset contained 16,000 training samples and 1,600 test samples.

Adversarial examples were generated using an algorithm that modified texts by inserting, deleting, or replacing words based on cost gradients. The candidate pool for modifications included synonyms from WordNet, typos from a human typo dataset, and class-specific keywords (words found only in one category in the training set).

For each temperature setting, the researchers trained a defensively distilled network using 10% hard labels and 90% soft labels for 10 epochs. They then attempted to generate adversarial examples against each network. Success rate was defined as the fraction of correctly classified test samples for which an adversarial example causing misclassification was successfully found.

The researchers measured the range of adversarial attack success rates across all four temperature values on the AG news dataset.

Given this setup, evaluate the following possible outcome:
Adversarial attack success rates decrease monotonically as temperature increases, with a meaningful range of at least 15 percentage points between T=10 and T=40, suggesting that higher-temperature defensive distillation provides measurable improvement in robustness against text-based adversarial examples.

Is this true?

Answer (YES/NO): NO